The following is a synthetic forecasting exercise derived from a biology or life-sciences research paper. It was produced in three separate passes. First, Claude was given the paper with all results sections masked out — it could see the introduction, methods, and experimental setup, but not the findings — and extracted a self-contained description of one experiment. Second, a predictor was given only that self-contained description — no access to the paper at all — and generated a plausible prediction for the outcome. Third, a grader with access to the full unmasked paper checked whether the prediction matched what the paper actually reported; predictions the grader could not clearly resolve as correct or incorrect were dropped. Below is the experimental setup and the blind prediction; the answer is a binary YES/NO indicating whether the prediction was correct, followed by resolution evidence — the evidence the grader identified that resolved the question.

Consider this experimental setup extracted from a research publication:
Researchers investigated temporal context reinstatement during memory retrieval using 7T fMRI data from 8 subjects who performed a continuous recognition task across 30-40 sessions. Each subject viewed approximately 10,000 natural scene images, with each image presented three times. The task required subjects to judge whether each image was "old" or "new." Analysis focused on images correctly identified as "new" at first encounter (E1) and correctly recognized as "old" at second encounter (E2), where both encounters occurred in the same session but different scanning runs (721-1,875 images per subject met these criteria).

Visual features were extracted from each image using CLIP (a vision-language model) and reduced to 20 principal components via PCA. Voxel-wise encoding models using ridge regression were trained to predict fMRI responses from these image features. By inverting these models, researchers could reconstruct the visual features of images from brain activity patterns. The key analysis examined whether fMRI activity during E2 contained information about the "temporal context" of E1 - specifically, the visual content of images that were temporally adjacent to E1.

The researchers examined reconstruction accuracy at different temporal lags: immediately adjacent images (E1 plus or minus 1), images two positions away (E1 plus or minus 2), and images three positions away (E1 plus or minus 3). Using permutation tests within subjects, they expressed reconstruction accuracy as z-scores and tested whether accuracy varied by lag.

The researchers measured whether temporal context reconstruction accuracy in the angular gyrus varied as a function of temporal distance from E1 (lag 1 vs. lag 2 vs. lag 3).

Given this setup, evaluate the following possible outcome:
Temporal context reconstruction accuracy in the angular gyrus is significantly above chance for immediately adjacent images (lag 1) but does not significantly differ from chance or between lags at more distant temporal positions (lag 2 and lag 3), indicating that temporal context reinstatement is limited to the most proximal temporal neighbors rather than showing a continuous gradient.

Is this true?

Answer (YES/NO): NO